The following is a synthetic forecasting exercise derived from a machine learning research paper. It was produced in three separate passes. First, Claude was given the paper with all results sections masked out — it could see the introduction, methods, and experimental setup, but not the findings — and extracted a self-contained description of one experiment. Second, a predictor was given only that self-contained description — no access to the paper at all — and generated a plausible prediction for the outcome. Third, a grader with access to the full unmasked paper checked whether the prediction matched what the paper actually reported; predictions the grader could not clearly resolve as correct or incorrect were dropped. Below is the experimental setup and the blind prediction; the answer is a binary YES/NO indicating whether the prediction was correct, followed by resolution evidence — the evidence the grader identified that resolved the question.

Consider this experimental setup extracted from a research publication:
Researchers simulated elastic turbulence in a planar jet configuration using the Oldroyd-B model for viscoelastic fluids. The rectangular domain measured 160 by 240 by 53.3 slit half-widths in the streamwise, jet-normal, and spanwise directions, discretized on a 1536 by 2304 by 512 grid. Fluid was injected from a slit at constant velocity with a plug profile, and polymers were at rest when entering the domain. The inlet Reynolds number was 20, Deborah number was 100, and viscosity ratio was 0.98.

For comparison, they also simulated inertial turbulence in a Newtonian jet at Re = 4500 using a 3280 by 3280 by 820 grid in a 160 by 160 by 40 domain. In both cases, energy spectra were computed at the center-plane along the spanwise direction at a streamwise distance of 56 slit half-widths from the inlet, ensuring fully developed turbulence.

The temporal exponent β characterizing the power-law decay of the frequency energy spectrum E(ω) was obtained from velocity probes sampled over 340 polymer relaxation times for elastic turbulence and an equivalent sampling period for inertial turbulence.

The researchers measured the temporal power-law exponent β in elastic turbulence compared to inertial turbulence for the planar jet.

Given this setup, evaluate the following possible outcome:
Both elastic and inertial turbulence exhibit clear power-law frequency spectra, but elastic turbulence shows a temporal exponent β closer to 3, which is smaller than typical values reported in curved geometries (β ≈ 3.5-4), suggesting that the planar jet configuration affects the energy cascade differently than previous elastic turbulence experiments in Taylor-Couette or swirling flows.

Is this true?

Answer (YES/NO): NO